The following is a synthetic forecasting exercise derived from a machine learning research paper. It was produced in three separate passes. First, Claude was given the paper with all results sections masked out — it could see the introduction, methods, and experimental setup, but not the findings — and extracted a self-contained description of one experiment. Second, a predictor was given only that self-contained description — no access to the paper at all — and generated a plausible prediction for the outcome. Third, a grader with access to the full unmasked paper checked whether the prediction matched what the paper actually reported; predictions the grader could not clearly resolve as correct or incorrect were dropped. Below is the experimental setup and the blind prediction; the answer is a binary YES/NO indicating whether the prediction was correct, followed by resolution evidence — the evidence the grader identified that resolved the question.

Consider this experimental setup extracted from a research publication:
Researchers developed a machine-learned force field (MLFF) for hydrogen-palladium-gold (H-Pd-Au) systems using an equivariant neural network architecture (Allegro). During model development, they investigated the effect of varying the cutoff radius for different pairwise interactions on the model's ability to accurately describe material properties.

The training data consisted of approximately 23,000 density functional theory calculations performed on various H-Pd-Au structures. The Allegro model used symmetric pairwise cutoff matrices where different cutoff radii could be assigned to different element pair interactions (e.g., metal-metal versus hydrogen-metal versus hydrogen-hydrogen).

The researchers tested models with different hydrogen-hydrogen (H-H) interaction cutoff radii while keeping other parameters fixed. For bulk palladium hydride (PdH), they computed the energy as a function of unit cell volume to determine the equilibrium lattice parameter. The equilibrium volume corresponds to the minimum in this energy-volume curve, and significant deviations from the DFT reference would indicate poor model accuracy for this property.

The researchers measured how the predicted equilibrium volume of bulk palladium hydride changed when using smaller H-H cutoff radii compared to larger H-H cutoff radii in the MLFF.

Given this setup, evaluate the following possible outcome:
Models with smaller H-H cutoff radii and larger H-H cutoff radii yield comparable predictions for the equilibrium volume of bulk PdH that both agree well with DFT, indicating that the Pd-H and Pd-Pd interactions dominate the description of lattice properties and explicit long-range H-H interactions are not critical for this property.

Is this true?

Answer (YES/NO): NO